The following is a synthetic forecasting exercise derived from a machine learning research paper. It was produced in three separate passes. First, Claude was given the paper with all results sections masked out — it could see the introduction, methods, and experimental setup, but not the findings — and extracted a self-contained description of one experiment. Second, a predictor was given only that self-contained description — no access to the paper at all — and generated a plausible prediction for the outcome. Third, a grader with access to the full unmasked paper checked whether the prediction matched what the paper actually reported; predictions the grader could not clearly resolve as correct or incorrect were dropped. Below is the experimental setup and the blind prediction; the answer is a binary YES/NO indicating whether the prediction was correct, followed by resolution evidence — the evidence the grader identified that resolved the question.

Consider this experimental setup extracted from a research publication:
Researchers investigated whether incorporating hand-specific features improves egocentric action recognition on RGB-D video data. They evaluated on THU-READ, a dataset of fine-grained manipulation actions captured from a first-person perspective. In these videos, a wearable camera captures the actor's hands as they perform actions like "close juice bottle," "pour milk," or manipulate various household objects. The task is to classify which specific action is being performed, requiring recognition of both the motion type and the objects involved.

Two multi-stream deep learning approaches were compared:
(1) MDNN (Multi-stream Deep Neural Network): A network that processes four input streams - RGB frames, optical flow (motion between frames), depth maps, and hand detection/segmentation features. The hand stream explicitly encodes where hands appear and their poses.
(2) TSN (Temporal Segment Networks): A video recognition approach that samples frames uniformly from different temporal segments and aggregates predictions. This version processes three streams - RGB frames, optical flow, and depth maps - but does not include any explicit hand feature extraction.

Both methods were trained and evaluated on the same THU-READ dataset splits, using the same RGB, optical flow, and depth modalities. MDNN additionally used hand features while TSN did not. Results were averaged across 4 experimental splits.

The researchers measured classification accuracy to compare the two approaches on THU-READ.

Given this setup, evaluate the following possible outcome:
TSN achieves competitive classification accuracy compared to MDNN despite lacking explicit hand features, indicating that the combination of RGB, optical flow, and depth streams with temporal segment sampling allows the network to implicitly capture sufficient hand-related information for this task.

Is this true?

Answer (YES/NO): NO